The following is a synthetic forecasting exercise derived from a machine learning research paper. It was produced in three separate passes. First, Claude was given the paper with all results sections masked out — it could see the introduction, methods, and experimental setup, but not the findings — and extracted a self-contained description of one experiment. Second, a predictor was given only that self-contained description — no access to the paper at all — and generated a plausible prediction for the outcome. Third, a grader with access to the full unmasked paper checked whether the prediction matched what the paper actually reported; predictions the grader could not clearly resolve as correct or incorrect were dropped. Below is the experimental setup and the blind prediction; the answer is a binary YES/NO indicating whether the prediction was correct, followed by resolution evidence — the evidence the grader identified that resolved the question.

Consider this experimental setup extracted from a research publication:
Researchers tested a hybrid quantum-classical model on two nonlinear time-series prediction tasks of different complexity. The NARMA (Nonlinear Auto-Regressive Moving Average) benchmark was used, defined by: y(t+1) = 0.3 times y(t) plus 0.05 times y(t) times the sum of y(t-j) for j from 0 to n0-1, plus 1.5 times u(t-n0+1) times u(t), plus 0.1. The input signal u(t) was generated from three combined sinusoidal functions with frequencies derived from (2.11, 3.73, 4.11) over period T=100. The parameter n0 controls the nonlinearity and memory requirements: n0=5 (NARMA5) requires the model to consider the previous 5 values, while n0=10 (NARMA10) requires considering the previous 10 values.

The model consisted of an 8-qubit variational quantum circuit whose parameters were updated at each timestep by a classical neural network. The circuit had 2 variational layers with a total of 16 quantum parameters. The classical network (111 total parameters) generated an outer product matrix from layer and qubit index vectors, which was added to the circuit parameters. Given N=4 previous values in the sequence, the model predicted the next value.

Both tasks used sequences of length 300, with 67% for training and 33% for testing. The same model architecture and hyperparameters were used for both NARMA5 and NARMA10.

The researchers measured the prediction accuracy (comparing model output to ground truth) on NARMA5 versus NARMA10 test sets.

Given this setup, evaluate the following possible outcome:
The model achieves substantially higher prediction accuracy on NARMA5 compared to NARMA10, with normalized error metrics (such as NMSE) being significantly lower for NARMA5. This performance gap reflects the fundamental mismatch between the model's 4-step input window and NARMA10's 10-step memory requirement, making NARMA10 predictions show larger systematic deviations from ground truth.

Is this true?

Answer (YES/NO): NO